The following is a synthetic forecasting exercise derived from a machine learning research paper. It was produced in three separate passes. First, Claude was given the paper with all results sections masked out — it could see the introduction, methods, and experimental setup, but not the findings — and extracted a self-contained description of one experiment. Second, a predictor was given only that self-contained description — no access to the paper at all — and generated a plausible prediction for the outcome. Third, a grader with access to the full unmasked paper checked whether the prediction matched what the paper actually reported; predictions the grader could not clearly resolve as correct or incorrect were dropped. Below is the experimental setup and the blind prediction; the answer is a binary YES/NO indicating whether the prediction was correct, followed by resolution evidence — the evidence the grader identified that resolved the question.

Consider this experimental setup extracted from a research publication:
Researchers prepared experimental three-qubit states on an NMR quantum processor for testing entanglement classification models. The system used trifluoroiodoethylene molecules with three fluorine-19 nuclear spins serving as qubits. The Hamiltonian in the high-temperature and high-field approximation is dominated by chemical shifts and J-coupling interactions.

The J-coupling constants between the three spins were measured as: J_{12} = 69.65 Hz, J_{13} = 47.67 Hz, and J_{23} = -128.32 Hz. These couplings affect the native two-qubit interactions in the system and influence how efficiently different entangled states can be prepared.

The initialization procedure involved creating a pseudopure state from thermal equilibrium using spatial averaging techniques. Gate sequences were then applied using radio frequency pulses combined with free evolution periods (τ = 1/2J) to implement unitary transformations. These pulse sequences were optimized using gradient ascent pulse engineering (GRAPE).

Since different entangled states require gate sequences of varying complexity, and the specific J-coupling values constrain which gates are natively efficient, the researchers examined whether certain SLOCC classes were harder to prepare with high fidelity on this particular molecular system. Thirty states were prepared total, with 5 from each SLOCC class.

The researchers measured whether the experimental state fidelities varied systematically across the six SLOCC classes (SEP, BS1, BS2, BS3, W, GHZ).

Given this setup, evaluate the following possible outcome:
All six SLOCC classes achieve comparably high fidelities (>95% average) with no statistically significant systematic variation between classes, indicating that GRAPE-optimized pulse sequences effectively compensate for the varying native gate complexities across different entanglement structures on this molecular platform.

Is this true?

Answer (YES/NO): NO